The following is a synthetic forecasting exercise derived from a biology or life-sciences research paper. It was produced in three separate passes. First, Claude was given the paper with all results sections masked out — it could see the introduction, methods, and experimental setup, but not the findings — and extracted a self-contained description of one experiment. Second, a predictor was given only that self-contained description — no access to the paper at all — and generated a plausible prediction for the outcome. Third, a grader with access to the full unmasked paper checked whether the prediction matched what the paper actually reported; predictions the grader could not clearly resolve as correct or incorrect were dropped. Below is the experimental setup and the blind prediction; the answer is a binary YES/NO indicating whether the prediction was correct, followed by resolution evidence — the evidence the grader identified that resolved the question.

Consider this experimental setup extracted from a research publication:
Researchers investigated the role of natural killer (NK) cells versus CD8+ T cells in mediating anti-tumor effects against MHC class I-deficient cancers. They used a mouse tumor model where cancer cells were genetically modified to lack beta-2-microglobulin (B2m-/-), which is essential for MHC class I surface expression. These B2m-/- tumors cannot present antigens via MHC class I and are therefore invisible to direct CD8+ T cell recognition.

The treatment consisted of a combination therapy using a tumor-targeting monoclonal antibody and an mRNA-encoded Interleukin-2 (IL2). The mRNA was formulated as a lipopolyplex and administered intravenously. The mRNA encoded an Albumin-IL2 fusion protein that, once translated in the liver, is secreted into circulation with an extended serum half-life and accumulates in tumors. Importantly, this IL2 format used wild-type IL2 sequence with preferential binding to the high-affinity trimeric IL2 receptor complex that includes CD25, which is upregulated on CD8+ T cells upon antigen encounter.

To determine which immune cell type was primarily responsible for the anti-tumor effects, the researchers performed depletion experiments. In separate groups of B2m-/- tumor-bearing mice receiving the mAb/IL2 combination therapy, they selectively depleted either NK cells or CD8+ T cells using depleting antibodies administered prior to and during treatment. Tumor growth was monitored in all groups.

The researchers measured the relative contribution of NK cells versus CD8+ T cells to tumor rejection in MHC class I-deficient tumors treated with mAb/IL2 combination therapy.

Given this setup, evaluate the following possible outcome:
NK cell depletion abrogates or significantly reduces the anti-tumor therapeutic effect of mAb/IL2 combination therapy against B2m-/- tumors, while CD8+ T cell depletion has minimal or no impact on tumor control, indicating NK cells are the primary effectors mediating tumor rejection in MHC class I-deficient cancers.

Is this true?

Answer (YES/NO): NO